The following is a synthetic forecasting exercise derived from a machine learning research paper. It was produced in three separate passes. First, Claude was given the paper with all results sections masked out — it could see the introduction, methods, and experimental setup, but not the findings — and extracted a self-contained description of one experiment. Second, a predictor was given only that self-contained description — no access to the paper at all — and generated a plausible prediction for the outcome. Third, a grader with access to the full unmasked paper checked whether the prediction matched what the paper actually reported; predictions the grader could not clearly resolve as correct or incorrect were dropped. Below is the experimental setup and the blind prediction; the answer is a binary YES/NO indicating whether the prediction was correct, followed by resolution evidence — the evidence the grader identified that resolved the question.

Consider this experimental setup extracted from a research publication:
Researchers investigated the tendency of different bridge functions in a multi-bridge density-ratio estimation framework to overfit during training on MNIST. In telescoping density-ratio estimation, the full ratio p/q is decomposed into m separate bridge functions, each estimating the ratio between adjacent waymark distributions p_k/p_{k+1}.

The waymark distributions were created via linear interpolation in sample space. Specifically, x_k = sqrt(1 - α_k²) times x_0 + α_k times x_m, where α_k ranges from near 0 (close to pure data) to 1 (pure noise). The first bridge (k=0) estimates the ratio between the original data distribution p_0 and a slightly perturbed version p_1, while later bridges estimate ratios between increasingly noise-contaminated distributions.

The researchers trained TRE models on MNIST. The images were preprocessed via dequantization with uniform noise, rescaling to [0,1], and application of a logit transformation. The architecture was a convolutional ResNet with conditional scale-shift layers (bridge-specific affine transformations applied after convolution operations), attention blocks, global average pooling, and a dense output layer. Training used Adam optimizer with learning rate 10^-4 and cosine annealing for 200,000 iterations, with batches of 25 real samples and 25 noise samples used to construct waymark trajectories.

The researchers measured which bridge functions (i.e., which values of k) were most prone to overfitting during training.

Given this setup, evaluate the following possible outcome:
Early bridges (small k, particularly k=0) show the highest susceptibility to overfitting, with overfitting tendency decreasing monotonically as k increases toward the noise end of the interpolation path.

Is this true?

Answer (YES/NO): NO